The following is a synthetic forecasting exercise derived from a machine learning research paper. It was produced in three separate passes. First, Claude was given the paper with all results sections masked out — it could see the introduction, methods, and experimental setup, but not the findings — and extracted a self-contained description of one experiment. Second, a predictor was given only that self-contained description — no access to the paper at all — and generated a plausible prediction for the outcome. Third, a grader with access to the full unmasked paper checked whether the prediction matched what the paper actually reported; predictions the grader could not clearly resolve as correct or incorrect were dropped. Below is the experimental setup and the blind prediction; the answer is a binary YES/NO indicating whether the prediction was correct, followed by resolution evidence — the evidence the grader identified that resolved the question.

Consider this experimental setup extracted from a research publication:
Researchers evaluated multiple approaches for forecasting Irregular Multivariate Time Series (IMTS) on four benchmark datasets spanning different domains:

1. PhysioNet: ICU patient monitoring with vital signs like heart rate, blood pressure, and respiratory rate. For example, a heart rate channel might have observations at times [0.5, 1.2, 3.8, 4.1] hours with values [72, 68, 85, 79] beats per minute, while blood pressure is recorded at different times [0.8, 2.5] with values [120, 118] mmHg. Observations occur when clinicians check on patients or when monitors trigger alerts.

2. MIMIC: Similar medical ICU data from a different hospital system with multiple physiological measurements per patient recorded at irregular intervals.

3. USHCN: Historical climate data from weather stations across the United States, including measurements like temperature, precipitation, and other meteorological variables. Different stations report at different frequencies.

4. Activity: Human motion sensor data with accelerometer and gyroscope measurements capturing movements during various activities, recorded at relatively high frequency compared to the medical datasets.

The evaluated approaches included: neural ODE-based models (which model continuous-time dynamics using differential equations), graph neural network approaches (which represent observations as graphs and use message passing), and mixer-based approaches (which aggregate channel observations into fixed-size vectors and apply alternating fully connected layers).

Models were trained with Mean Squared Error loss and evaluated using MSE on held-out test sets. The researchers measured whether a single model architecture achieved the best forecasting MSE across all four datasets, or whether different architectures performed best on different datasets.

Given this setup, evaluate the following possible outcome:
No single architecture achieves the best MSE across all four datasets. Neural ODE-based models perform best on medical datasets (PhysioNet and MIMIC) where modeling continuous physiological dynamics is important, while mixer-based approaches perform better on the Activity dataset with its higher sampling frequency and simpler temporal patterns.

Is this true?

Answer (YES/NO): NO